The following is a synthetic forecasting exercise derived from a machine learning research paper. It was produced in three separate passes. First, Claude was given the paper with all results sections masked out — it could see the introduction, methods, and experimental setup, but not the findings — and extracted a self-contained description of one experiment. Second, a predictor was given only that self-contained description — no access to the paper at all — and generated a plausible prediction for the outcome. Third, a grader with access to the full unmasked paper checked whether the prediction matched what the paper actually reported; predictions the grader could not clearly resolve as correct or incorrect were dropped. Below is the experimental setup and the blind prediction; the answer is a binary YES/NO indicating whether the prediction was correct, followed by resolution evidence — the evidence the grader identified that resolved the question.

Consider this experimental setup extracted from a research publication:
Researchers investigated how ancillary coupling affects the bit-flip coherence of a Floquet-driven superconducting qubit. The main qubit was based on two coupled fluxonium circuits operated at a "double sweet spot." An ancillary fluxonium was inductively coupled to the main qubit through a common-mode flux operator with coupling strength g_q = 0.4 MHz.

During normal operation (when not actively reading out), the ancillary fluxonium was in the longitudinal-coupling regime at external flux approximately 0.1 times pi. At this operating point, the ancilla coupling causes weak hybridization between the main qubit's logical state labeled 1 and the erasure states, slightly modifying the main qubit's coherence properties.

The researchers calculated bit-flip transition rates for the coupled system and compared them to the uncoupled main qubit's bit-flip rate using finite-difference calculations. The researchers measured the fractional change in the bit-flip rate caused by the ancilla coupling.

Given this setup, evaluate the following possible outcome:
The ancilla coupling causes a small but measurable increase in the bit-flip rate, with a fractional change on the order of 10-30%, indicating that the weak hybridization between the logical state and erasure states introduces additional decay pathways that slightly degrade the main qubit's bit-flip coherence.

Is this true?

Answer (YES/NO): NO